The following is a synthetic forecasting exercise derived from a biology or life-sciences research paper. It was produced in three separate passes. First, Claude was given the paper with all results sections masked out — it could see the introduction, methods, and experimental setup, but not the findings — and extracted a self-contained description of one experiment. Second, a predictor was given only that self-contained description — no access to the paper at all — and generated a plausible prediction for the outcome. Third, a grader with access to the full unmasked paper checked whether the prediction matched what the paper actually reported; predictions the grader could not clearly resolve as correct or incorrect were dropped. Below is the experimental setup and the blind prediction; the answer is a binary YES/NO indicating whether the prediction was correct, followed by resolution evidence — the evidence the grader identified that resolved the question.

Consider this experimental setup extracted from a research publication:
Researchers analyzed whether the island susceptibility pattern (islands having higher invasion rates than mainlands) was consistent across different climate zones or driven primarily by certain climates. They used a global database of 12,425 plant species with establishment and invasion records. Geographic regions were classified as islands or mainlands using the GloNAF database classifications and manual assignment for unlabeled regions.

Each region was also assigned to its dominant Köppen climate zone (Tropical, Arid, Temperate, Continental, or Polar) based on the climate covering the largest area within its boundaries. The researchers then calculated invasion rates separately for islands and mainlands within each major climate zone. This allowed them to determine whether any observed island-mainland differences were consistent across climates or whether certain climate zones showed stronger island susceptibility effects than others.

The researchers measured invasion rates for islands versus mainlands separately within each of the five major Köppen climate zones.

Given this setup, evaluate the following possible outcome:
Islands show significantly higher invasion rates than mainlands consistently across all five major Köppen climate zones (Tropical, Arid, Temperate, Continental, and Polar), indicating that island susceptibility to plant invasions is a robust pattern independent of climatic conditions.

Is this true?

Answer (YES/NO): NO